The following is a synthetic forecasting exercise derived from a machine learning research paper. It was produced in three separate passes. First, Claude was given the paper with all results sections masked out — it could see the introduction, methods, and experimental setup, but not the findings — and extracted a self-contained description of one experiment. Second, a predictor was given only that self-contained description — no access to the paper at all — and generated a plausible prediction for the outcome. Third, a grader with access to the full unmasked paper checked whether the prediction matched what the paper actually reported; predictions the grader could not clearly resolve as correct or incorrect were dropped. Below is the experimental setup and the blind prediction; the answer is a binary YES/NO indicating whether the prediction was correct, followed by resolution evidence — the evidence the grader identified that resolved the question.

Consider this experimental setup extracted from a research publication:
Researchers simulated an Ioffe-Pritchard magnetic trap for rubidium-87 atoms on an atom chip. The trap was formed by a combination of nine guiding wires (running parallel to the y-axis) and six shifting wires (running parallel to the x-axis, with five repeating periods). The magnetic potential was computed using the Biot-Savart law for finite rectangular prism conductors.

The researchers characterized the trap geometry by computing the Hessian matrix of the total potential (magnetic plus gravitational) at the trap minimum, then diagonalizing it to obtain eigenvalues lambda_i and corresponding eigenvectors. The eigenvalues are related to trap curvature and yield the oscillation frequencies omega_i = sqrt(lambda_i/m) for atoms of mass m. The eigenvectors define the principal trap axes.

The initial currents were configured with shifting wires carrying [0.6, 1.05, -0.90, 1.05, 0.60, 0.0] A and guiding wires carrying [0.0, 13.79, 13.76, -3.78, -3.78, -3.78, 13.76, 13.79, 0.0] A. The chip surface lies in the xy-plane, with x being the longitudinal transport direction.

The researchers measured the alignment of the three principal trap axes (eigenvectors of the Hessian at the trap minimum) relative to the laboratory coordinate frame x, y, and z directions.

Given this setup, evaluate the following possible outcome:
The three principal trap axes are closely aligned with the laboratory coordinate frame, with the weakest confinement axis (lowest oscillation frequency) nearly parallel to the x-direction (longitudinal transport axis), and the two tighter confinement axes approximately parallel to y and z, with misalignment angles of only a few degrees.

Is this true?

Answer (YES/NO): NO